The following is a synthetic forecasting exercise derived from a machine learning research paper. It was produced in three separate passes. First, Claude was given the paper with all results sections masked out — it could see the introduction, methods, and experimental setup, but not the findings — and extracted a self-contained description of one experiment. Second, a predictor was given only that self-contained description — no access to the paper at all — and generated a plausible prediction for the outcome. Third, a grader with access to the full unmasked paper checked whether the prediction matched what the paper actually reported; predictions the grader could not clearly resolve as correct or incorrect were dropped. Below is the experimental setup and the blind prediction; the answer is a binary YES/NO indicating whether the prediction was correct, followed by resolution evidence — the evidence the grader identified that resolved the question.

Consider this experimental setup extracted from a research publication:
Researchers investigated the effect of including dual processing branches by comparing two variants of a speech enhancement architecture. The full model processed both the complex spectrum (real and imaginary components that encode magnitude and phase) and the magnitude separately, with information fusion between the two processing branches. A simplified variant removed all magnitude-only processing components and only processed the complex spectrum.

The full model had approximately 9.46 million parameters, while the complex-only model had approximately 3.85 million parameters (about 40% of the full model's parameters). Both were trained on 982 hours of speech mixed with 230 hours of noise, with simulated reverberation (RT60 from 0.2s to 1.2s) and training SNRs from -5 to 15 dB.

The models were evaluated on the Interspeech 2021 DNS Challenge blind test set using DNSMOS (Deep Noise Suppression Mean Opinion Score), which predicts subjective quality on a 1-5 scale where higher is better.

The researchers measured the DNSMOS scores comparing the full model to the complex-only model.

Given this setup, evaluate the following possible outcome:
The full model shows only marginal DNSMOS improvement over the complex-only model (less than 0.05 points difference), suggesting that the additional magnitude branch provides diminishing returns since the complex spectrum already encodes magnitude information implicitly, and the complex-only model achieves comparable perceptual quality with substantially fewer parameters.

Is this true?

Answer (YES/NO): NO